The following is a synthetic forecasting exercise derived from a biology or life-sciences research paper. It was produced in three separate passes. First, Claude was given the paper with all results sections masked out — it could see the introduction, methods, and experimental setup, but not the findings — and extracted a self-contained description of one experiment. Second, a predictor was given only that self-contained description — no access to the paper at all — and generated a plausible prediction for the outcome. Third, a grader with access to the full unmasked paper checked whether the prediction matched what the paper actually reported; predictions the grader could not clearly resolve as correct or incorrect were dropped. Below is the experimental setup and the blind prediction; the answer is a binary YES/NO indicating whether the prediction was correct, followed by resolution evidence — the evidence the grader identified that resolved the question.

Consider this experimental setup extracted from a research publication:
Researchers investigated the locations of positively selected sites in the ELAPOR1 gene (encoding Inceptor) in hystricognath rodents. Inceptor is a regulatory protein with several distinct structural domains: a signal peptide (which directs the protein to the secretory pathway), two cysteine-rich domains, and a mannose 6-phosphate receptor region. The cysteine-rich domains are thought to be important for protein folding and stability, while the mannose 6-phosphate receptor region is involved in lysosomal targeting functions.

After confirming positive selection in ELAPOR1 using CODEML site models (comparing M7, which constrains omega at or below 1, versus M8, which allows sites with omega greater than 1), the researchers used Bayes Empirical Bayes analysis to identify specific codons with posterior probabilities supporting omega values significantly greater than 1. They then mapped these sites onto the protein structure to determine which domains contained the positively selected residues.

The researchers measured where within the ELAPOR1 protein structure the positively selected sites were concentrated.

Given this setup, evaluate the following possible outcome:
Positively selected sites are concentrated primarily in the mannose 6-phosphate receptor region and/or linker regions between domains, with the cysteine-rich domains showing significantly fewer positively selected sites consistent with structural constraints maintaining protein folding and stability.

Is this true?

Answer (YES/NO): NO